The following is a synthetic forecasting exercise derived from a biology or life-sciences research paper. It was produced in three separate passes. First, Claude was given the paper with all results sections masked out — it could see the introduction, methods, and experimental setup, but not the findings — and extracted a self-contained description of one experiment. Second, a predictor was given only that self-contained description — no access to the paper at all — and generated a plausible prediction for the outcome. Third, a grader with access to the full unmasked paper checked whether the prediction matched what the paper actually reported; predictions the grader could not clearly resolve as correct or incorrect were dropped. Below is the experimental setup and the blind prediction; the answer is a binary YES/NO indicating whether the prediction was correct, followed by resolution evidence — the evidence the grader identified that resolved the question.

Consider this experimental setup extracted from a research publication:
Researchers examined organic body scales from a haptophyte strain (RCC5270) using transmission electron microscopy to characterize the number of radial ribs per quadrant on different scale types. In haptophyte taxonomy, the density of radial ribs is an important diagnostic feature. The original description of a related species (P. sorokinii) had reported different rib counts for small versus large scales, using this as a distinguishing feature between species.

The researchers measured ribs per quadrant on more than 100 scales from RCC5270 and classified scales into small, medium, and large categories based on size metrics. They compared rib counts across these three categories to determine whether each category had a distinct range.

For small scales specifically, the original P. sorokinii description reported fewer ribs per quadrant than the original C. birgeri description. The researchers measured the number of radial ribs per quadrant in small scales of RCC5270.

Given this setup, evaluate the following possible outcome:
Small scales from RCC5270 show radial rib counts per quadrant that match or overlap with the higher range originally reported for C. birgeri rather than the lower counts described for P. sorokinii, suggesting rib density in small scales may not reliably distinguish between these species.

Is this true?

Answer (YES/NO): YES